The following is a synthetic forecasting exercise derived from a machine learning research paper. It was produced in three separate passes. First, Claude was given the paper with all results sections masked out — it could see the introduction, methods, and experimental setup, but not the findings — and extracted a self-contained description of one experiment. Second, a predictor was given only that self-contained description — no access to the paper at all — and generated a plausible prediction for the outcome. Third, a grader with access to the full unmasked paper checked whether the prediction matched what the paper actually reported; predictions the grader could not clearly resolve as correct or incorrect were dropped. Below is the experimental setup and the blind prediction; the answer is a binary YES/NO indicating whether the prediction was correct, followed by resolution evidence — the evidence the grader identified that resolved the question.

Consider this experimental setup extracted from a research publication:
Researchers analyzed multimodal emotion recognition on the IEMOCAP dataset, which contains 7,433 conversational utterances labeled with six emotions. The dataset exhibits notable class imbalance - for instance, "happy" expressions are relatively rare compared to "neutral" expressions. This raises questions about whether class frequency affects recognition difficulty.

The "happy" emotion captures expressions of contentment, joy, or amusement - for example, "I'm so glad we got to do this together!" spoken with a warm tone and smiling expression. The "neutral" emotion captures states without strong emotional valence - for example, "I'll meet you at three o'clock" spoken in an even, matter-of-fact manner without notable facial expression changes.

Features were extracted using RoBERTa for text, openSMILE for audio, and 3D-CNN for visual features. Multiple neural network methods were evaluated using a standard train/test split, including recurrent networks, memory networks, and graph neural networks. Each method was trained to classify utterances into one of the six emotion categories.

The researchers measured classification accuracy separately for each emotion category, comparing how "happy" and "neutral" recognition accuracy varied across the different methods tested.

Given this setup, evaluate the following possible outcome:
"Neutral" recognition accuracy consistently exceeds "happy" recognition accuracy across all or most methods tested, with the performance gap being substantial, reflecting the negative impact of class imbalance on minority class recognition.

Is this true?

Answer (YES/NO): YES